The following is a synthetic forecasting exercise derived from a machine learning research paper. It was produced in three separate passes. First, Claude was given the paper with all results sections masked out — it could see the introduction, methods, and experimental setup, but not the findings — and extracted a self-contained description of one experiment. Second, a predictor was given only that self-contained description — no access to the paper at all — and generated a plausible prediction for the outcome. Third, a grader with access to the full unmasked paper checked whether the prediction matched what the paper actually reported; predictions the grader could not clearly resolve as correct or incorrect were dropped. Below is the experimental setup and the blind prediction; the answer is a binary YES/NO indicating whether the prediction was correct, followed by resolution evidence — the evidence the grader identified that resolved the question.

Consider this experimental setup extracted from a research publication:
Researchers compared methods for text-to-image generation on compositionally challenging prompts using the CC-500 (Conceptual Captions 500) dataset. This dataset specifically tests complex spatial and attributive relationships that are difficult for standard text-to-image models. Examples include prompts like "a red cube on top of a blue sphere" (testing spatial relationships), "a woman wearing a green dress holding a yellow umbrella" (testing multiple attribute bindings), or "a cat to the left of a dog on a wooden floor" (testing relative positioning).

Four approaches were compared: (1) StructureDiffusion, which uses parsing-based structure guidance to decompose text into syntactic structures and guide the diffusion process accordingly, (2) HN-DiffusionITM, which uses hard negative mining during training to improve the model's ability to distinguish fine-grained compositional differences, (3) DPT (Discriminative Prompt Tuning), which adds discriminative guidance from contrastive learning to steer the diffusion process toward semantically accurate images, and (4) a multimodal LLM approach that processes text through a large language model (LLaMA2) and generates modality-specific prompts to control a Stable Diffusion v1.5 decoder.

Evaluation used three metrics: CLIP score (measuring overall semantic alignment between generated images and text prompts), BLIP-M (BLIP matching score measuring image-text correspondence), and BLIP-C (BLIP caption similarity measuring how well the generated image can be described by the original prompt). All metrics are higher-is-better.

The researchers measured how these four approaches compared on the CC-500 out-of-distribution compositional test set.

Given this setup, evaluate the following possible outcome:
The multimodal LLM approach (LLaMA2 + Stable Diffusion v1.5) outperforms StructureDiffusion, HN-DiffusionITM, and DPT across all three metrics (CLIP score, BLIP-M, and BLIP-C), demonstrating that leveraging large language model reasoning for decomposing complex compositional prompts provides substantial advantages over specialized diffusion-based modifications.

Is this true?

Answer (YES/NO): NO